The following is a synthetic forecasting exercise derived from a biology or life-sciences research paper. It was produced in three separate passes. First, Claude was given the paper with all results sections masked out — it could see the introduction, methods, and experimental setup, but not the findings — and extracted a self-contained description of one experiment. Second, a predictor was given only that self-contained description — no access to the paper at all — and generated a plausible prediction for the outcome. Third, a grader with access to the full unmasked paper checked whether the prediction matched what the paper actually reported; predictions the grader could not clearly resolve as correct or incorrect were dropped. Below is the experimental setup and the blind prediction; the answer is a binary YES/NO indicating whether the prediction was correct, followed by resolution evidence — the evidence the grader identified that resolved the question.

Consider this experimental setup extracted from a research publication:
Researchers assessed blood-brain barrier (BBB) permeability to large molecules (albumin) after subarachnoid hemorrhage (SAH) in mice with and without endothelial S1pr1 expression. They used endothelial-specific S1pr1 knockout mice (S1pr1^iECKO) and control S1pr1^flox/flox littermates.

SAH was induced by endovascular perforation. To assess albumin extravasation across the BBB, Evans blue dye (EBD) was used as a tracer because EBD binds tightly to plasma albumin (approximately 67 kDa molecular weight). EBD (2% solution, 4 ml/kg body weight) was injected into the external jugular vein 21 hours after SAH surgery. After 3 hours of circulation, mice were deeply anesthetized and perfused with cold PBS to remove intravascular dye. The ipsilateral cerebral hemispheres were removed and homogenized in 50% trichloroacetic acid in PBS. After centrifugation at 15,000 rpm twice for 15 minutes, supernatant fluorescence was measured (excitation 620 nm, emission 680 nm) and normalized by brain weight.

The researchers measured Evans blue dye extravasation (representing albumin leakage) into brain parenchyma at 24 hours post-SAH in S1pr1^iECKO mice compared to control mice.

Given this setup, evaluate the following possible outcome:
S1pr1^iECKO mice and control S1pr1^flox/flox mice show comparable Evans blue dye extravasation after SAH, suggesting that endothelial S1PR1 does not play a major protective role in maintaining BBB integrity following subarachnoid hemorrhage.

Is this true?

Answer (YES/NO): NO